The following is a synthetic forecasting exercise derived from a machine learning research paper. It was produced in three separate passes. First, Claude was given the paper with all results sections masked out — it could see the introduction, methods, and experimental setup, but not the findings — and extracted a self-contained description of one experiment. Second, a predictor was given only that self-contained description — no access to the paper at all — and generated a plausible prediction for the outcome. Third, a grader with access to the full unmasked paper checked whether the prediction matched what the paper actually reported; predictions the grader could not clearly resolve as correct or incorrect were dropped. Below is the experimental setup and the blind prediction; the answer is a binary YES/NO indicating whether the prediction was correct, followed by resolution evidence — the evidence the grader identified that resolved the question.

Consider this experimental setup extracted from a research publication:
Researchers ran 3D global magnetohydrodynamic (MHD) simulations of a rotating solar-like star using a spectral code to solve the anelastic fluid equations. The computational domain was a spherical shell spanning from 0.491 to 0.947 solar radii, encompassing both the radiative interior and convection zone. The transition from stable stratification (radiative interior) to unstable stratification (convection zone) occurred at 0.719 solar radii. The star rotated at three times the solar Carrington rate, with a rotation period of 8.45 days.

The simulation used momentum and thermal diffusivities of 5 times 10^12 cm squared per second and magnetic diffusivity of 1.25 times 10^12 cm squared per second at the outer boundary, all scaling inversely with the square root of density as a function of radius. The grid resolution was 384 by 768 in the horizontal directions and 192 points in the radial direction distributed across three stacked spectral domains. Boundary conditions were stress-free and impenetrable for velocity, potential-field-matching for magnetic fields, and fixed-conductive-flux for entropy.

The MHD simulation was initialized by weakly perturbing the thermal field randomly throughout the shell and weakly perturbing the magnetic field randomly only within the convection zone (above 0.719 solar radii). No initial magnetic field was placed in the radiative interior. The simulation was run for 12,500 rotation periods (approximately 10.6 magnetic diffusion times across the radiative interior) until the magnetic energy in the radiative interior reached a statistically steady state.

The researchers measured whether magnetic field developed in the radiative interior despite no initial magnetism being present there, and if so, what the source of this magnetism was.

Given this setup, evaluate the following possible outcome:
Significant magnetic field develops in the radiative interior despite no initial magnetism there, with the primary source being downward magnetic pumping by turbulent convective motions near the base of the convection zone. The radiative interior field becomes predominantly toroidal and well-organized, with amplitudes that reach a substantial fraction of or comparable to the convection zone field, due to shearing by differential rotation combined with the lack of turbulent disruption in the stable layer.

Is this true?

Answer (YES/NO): NO